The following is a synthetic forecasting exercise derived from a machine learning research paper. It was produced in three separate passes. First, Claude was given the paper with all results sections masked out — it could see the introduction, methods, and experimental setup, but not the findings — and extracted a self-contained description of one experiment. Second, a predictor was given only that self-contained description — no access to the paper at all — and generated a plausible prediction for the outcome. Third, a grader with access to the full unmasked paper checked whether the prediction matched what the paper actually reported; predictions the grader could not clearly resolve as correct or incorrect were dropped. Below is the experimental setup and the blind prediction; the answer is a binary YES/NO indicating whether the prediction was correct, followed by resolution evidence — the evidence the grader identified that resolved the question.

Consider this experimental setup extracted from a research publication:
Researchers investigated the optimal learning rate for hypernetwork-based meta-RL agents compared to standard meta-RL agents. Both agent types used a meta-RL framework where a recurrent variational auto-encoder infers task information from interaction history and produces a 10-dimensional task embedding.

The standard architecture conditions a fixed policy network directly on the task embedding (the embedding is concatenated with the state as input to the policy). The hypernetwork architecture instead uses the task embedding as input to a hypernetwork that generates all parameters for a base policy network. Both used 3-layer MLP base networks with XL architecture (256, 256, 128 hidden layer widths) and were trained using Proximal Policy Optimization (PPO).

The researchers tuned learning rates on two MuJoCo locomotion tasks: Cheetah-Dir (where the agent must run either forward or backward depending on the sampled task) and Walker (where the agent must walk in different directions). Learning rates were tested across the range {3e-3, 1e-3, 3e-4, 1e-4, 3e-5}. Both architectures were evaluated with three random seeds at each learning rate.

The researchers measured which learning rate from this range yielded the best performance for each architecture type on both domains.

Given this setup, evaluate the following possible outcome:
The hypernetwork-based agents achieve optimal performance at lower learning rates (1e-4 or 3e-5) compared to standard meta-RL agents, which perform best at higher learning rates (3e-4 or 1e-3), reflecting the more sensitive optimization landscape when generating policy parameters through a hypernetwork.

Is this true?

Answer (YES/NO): YES